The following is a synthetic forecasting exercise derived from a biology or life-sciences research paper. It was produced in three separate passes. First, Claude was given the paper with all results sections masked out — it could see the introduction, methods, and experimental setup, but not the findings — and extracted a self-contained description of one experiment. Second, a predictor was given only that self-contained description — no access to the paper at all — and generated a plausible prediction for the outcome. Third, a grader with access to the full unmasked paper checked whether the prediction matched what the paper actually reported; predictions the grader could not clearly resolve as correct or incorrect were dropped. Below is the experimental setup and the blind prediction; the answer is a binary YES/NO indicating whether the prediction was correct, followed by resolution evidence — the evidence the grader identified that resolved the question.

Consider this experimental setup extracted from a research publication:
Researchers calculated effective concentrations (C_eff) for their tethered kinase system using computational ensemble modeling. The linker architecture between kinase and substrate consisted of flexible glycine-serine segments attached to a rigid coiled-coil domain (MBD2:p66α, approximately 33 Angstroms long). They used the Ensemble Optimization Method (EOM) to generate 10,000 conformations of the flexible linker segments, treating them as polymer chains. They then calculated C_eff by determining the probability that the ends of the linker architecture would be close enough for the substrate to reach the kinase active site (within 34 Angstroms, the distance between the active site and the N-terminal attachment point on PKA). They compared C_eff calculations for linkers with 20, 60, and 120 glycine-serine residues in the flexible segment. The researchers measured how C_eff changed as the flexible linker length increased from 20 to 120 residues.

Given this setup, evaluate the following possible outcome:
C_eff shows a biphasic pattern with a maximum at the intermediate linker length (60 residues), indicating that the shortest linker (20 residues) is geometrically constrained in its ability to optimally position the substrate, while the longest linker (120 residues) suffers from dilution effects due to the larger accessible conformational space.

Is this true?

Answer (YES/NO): NO